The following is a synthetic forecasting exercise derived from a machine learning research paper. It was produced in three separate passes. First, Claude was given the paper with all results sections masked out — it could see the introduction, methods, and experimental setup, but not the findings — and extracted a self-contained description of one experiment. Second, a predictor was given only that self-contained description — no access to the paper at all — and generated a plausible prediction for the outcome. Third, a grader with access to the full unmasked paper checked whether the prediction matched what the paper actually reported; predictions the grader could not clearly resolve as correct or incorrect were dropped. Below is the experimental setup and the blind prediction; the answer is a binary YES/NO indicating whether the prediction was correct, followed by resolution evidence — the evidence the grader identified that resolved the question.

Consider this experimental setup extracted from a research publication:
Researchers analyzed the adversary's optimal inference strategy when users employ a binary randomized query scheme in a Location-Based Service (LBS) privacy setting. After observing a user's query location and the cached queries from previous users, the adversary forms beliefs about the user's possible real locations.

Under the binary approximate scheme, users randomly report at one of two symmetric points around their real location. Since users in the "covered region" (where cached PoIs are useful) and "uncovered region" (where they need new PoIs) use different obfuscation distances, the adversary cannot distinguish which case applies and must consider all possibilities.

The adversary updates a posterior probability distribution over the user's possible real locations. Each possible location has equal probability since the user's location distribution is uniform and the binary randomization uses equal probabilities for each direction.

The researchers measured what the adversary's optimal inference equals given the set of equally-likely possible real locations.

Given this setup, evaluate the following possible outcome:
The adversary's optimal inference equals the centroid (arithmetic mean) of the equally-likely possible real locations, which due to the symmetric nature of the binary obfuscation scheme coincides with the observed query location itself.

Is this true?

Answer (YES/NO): NO